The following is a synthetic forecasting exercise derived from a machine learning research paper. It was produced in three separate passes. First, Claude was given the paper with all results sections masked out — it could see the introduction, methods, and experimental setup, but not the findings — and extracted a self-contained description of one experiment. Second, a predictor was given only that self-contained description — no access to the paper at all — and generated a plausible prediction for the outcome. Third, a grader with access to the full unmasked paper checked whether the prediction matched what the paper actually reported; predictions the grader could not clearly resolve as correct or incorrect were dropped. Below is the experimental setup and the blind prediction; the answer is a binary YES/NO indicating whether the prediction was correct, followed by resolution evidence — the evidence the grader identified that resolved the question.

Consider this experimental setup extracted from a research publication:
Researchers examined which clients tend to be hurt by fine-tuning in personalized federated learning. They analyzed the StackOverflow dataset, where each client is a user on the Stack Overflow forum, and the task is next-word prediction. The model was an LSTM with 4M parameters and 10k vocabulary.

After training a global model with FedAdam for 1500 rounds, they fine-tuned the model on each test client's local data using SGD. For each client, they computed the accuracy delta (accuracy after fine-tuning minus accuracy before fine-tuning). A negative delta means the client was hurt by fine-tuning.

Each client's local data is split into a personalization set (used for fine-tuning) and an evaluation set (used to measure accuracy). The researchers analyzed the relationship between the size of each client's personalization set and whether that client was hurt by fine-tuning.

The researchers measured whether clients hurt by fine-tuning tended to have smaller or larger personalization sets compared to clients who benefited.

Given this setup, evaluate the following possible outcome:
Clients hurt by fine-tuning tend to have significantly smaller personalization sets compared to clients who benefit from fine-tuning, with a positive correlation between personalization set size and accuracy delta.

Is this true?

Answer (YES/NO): YES